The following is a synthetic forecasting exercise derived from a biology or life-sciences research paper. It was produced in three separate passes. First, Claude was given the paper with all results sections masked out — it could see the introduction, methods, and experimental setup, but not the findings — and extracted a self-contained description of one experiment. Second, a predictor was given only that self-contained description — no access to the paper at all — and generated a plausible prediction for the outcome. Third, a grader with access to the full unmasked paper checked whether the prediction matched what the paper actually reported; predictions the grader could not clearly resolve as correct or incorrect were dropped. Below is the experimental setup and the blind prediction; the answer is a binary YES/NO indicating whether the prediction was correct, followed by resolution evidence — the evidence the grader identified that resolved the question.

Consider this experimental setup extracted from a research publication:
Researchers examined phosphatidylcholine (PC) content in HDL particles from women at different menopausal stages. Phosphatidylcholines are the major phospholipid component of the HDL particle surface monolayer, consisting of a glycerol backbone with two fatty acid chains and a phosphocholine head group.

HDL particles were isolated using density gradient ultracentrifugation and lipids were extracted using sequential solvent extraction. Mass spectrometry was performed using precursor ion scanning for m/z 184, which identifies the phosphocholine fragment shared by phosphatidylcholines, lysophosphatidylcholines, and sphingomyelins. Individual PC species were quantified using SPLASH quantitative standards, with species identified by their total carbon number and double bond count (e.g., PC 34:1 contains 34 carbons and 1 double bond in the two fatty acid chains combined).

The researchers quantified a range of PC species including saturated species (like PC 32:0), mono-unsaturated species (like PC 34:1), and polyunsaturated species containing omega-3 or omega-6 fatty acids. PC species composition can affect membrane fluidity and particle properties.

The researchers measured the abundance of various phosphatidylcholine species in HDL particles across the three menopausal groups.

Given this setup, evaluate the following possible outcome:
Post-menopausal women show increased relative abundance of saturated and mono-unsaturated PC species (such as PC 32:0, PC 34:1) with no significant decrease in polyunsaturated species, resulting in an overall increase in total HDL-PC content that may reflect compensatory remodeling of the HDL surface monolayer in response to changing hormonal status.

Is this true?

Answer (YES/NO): NO